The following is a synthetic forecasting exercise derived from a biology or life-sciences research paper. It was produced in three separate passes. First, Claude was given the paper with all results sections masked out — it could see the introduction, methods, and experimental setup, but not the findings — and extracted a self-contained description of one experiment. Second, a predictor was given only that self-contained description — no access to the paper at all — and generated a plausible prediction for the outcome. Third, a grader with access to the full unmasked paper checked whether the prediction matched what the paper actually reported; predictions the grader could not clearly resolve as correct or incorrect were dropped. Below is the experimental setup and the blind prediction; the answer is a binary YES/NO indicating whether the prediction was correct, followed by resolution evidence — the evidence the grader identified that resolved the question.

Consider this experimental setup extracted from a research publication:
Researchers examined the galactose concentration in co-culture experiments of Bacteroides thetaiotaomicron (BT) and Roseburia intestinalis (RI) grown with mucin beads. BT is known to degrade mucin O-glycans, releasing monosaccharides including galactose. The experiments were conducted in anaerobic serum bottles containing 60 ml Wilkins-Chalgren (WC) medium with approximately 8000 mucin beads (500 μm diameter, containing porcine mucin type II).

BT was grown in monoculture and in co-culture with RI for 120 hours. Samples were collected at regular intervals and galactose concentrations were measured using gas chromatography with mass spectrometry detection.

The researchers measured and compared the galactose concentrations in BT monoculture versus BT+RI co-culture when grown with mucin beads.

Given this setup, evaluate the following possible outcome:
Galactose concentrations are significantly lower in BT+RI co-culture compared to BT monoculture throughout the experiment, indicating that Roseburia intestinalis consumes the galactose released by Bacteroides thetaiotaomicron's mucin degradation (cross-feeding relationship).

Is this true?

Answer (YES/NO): NO